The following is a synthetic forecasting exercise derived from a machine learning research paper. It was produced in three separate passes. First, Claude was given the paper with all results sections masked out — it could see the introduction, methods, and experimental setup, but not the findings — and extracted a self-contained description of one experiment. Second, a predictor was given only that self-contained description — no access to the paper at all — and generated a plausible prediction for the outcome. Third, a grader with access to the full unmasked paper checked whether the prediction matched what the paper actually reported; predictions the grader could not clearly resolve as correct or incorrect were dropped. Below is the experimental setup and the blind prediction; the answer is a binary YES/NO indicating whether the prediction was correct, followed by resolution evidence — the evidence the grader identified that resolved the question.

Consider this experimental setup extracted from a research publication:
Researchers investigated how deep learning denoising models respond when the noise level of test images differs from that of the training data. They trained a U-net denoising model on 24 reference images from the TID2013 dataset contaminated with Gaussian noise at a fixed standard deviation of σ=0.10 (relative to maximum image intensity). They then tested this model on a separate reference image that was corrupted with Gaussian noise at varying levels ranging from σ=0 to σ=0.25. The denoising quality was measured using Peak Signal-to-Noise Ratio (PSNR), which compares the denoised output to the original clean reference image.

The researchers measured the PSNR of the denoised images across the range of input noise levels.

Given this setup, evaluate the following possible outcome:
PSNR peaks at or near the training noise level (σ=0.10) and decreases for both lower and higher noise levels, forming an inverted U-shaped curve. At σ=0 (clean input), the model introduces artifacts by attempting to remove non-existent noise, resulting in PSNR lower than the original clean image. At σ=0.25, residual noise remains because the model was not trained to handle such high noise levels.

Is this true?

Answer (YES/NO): YES